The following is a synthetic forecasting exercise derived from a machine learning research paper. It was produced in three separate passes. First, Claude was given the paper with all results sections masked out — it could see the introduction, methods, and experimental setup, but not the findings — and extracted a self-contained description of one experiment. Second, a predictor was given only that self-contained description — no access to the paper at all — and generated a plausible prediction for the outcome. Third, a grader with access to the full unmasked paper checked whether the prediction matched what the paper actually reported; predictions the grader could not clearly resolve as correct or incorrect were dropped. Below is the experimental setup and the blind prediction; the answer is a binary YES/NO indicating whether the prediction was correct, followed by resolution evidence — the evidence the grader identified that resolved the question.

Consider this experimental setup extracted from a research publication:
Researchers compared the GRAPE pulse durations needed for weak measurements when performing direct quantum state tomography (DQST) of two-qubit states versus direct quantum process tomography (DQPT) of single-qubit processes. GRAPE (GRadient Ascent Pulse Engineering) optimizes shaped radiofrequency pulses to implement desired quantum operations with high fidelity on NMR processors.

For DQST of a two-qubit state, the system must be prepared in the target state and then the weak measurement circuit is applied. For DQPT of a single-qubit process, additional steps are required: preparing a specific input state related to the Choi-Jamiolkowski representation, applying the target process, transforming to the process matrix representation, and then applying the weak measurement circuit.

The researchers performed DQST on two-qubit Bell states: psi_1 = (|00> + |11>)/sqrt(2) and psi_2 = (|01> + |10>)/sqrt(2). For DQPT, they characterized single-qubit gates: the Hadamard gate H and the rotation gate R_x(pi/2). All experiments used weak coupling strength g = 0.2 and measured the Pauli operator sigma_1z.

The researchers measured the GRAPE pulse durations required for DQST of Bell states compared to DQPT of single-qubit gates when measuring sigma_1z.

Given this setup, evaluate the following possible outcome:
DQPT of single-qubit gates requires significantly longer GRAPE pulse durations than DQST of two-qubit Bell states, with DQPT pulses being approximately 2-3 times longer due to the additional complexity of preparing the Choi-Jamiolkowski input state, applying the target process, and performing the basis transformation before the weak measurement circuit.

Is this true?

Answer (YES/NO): NO